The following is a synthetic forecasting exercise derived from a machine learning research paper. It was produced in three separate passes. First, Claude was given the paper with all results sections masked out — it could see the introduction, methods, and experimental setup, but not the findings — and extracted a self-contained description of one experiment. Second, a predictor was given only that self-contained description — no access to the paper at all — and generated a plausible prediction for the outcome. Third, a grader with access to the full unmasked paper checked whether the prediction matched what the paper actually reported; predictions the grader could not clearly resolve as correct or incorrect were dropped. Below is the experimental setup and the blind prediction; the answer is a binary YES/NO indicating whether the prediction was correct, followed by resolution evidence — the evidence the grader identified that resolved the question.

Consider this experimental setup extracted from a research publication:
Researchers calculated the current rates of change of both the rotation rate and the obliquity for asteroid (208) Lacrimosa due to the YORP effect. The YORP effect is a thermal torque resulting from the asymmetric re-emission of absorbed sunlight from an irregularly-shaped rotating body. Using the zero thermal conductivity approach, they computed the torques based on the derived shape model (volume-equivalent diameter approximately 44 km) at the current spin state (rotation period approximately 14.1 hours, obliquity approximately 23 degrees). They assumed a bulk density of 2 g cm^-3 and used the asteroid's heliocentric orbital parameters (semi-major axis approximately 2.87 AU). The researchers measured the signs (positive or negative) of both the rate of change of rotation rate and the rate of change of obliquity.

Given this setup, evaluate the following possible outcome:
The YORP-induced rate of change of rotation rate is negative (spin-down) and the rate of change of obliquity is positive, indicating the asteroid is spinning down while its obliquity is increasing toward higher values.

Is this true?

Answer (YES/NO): NO